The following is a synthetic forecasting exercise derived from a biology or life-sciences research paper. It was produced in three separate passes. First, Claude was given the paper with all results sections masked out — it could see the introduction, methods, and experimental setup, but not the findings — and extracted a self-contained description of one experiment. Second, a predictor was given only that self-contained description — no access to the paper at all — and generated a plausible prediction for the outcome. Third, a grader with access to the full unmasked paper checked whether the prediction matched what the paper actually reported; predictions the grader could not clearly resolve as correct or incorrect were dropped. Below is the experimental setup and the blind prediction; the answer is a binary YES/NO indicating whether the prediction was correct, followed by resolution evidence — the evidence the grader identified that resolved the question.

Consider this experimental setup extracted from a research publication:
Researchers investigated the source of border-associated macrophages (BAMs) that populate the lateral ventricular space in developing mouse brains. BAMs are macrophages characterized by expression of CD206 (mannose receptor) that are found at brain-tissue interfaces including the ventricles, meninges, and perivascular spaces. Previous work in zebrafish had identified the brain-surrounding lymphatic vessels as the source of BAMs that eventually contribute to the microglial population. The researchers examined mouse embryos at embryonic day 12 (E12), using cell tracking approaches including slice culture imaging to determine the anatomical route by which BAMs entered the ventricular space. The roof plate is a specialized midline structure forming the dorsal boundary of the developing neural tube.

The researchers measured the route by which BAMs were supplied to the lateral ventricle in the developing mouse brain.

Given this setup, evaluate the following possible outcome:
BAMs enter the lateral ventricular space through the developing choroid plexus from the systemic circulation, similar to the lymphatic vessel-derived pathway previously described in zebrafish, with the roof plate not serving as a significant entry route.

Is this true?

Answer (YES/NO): NO